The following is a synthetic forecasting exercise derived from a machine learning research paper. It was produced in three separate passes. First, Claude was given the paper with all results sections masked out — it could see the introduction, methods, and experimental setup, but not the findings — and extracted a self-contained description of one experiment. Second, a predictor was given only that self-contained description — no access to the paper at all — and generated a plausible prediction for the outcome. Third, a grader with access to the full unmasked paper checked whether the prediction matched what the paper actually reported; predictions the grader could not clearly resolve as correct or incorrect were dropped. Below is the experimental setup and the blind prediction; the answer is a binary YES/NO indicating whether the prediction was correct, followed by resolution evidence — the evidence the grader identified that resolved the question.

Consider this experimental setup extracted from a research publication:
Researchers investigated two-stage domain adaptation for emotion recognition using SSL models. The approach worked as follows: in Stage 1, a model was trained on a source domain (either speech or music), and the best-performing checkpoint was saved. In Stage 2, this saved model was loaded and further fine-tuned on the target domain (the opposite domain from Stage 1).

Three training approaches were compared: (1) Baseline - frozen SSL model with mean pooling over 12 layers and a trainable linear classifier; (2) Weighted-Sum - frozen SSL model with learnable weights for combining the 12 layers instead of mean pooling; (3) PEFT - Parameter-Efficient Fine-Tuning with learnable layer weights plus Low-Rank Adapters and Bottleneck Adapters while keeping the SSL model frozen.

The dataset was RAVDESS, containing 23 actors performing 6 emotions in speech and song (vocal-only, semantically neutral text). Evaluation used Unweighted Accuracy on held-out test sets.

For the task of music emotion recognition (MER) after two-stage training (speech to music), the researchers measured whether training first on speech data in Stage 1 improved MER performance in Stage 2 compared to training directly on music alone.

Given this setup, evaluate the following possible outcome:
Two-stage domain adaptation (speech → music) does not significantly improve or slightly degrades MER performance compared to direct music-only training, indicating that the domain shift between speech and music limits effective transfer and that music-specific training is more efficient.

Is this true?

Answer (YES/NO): NO